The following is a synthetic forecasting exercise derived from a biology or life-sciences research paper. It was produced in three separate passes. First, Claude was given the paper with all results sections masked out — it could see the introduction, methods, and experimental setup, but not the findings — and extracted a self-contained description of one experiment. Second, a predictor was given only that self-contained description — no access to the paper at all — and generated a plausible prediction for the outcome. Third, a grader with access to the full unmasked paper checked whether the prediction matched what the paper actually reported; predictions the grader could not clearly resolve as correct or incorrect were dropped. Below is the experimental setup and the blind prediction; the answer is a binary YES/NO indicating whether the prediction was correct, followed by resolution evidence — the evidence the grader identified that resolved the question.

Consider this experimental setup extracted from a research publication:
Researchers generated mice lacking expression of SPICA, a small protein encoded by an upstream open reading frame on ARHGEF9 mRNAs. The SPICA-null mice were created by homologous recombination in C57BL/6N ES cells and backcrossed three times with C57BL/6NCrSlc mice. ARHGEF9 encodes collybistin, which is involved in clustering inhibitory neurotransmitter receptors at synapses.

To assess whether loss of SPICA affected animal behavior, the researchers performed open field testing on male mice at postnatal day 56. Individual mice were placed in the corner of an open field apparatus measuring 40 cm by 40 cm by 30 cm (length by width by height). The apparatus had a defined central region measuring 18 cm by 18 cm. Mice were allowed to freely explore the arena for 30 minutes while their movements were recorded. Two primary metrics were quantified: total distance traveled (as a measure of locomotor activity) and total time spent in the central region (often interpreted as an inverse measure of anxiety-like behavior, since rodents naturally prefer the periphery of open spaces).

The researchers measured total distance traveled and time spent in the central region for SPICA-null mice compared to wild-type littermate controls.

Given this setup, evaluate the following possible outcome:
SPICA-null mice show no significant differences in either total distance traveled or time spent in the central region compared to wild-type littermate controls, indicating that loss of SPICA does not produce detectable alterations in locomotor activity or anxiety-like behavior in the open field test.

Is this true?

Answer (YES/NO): NO